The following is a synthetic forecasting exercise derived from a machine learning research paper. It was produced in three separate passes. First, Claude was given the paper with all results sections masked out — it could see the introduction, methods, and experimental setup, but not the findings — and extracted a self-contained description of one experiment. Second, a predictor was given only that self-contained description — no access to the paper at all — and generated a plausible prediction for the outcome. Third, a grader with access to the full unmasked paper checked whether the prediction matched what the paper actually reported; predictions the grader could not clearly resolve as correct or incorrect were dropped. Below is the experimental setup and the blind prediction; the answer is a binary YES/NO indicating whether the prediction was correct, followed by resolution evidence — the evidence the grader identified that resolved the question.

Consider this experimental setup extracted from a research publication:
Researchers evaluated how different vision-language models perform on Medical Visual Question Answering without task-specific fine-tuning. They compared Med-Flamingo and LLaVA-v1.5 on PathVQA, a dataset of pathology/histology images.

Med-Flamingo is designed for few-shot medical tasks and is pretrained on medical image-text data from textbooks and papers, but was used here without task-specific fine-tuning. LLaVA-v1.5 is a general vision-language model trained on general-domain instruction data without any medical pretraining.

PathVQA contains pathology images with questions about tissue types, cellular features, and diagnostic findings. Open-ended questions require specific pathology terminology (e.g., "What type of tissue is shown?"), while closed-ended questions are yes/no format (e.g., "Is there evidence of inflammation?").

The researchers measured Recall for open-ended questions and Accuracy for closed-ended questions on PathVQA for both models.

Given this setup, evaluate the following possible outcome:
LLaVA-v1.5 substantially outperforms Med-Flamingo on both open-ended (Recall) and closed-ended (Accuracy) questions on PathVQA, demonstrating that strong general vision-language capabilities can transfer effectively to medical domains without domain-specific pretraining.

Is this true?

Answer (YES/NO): YES